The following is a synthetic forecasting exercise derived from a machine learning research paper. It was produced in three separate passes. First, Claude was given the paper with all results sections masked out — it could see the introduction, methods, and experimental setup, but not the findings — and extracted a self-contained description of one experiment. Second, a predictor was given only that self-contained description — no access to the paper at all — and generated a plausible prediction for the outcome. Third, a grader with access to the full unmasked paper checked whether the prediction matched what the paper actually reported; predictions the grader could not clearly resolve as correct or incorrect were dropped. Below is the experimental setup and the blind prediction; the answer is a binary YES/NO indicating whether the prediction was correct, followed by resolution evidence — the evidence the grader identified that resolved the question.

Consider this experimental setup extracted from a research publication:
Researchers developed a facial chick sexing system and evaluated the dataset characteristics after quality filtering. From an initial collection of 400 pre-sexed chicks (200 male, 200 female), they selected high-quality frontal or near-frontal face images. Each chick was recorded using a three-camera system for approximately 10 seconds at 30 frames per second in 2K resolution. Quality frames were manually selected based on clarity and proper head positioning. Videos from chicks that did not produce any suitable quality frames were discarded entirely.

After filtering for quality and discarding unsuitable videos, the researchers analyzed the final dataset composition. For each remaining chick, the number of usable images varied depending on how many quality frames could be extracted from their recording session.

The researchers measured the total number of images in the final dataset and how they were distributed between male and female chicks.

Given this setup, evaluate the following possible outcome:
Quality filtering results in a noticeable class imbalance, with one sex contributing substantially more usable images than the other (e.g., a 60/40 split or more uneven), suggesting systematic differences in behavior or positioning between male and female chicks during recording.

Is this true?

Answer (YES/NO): NO